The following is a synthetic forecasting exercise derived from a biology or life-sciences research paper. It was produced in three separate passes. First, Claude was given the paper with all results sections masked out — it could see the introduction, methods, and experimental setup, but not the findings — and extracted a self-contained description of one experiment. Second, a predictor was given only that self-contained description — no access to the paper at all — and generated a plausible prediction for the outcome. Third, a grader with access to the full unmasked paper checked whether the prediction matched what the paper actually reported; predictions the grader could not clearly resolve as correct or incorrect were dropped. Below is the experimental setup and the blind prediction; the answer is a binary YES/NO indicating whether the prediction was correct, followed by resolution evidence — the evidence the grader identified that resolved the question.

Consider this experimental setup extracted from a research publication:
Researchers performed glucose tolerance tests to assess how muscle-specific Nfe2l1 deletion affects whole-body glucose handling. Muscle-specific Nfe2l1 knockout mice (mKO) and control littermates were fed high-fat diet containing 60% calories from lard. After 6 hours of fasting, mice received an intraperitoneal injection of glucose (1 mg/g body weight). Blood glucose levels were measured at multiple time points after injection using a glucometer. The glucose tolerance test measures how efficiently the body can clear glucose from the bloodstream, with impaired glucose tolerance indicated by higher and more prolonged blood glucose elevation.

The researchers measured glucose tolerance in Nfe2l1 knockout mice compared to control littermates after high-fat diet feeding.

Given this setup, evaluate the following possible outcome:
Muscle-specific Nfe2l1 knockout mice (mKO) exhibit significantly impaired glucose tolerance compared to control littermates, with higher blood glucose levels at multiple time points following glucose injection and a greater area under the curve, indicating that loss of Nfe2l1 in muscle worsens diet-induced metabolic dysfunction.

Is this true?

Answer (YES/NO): NO